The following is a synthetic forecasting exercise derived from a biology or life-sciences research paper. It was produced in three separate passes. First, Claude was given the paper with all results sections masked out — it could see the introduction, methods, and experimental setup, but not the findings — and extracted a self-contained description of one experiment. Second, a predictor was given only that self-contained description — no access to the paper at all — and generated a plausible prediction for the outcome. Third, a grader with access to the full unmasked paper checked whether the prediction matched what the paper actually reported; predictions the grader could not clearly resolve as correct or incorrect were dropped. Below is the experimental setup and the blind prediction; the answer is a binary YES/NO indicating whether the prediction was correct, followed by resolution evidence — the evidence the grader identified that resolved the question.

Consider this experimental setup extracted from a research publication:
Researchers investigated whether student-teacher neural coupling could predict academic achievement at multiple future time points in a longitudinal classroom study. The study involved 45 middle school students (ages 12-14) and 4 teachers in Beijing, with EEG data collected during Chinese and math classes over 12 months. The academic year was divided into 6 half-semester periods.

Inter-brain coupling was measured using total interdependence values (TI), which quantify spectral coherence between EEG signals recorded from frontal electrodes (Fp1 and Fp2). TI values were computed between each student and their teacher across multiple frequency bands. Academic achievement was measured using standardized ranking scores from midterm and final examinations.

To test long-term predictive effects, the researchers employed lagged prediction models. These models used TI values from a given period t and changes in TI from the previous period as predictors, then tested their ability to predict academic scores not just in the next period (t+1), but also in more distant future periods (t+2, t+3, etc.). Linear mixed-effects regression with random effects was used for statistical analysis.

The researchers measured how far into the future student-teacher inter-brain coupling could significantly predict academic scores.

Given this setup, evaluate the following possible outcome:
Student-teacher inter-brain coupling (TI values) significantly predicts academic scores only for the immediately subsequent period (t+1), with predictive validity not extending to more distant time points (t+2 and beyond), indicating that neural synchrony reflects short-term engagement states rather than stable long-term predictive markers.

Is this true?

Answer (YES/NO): YES